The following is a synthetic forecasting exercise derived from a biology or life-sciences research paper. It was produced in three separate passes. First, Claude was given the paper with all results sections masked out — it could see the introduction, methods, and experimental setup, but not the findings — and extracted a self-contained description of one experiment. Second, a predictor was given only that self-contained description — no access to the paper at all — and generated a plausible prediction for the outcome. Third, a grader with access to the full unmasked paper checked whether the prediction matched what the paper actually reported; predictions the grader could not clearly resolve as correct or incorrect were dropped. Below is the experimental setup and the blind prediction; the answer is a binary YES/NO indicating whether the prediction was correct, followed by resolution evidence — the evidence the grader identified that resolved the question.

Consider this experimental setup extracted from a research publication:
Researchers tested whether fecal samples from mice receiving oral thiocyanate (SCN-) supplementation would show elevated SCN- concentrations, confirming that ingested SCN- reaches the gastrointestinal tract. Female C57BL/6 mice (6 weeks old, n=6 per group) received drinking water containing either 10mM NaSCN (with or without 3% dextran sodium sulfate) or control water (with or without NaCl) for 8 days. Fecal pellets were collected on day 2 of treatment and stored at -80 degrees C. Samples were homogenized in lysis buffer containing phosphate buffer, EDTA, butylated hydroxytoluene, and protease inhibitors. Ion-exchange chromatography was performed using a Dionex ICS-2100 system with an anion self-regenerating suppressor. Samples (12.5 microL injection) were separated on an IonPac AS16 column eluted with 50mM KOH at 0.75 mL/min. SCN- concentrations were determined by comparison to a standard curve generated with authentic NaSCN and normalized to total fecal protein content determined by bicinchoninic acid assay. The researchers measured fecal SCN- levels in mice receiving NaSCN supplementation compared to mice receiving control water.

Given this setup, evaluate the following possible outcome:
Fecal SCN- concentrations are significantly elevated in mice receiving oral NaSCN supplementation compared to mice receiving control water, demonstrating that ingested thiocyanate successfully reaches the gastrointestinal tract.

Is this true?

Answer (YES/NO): YES